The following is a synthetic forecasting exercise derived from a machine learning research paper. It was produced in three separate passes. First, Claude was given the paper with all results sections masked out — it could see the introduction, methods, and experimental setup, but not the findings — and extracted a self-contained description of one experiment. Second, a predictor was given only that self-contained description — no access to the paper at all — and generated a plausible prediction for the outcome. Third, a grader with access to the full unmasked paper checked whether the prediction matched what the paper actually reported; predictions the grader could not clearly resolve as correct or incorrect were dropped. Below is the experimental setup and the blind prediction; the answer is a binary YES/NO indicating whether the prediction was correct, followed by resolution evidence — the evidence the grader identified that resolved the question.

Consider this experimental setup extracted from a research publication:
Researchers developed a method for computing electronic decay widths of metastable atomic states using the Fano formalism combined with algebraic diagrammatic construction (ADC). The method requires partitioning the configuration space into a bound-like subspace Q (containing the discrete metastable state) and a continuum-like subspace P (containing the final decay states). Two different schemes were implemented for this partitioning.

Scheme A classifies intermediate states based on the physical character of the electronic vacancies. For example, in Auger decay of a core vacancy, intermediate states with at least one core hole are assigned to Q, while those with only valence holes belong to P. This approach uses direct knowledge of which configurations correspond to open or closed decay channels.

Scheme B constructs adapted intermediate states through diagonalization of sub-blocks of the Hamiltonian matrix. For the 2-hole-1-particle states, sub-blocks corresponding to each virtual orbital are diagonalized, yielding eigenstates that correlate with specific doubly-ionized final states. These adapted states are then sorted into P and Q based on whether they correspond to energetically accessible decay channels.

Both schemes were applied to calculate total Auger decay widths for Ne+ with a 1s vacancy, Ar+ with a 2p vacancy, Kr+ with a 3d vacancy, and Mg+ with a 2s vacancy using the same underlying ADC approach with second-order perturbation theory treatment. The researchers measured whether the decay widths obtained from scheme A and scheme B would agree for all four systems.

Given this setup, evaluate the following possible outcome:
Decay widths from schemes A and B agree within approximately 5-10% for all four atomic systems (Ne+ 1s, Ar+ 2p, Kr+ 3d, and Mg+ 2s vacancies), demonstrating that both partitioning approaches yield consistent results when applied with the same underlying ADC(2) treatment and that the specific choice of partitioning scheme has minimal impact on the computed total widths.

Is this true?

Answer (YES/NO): NO